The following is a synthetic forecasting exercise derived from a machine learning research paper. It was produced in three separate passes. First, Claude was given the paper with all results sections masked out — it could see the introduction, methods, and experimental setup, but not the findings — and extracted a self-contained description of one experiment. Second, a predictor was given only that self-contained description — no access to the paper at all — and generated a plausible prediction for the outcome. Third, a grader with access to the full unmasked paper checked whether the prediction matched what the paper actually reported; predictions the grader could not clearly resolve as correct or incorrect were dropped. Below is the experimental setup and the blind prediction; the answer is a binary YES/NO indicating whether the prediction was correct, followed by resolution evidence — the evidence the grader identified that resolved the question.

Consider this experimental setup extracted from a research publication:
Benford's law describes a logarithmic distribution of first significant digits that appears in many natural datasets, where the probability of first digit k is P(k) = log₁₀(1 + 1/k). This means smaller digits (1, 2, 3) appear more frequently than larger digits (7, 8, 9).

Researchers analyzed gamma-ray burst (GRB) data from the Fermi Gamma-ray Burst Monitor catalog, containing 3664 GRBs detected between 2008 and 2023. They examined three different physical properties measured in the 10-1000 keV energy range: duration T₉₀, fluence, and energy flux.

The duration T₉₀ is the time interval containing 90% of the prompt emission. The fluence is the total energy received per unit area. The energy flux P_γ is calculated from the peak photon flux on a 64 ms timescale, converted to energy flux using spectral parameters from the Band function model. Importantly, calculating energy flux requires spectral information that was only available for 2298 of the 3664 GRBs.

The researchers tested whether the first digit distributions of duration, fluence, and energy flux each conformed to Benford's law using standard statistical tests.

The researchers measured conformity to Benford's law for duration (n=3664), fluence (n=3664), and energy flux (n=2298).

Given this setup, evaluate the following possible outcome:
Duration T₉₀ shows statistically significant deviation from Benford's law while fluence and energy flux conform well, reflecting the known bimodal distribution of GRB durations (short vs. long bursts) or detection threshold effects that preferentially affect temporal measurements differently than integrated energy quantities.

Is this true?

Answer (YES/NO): NO